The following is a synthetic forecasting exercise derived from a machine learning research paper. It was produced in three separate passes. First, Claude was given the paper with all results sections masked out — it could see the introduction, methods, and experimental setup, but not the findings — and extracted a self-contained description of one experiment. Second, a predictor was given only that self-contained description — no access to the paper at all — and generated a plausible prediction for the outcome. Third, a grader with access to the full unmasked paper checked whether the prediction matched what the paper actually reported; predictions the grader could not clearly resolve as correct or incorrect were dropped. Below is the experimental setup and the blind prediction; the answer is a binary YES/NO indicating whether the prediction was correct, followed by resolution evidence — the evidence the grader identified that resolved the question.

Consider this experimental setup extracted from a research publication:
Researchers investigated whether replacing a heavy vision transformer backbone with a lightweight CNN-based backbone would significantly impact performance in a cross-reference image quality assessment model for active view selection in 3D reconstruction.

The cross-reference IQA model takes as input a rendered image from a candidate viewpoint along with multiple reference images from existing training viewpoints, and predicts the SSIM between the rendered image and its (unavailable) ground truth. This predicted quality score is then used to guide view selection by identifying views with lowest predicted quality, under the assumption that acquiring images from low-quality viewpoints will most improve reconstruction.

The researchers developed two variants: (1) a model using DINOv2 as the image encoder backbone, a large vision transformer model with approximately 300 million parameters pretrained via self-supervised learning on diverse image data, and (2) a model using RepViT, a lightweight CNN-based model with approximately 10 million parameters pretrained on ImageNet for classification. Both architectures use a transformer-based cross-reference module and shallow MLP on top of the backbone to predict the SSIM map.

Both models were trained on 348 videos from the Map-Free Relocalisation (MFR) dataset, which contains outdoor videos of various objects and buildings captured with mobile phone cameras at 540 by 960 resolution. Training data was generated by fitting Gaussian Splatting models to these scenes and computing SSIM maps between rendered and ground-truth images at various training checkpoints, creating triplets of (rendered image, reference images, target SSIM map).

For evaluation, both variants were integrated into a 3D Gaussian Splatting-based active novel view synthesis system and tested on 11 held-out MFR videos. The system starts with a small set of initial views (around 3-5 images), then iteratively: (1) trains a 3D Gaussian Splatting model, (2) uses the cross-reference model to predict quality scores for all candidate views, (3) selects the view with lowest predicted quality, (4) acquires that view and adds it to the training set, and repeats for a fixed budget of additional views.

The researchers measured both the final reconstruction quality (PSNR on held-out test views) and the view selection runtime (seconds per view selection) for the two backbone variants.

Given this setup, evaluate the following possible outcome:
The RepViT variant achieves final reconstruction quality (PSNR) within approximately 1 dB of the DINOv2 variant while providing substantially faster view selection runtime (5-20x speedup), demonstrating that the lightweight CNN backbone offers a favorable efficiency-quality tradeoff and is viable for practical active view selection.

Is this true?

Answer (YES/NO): NO